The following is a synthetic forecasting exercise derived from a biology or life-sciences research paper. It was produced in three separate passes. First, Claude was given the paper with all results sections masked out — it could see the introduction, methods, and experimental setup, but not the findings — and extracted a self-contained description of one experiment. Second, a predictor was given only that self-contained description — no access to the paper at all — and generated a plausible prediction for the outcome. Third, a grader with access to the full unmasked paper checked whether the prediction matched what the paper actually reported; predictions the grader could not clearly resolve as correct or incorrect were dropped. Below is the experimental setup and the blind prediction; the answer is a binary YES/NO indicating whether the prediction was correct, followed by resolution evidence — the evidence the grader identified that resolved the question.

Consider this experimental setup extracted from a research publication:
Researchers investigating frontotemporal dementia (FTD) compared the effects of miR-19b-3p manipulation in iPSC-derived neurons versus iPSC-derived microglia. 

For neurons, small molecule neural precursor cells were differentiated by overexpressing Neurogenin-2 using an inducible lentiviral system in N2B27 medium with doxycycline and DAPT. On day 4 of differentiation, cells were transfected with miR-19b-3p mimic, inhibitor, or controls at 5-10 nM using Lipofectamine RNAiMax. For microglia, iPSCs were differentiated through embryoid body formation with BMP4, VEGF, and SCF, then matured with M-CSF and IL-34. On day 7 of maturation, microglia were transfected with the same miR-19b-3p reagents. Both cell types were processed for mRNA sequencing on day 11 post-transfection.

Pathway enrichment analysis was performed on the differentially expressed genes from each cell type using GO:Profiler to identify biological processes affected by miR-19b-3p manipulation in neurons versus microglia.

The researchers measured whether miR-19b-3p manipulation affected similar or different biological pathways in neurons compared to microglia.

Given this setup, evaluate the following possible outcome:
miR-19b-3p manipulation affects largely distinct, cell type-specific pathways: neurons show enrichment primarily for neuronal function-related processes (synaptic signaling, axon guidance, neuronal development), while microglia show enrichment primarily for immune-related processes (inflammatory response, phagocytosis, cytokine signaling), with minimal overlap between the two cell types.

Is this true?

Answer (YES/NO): NO